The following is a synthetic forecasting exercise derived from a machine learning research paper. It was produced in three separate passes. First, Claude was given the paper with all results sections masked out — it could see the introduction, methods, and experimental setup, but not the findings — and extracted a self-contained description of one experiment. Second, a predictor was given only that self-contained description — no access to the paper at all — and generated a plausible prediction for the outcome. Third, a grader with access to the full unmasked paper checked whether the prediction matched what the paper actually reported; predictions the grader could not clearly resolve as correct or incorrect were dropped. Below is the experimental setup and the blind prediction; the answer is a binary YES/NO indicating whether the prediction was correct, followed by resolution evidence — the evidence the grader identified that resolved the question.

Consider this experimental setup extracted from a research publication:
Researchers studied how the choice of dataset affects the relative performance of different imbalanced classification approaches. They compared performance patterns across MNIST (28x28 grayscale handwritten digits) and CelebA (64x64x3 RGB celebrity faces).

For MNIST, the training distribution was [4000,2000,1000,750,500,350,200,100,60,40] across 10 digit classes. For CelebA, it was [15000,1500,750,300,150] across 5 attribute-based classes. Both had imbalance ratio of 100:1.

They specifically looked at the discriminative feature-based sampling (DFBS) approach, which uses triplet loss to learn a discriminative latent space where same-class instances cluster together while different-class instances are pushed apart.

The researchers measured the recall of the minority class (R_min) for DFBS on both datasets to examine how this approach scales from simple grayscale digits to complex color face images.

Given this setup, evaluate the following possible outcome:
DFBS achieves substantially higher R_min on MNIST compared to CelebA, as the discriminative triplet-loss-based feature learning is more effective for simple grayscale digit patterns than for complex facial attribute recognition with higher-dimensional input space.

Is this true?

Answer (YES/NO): YES